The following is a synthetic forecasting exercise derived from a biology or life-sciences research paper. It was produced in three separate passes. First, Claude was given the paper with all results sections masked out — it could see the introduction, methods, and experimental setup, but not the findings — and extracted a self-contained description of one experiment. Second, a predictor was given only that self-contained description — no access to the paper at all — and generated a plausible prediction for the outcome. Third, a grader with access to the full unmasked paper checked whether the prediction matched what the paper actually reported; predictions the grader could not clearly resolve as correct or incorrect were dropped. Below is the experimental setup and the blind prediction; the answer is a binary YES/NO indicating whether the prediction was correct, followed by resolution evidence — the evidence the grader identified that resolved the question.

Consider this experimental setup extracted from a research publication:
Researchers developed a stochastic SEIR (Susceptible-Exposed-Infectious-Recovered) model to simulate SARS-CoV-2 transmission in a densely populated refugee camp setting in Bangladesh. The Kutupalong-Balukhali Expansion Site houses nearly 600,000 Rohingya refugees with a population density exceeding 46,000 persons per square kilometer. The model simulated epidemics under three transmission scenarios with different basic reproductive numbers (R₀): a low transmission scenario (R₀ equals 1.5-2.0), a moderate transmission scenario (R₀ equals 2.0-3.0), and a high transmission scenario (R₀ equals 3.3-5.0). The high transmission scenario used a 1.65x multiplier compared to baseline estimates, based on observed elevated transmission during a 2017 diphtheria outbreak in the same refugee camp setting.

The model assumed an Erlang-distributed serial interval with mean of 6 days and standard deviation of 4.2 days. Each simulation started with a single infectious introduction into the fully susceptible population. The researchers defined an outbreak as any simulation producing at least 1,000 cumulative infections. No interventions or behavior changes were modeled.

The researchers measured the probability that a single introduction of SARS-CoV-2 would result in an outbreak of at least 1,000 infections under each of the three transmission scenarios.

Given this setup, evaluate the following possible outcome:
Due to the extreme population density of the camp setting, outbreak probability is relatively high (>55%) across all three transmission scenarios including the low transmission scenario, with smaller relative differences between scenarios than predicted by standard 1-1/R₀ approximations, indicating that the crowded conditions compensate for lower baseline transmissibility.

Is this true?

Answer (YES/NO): YES